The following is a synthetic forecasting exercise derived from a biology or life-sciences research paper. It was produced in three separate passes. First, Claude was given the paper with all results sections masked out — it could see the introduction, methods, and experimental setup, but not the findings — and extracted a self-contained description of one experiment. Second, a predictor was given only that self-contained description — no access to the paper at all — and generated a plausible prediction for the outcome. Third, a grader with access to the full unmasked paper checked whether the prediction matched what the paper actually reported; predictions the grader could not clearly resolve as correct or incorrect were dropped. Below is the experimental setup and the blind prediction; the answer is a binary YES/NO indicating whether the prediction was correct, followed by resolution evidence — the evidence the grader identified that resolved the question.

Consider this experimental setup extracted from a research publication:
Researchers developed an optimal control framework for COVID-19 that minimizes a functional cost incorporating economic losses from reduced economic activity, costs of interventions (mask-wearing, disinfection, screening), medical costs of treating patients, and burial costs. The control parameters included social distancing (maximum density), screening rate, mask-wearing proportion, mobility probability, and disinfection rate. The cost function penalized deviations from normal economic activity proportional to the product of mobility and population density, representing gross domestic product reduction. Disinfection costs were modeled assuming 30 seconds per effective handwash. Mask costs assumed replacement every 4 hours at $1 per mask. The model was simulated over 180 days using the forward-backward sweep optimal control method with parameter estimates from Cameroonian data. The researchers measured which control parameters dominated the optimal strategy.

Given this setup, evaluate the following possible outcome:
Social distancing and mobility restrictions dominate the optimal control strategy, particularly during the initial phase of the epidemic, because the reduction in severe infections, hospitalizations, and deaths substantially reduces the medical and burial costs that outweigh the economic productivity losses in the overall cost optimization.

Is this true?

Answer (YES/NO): NO